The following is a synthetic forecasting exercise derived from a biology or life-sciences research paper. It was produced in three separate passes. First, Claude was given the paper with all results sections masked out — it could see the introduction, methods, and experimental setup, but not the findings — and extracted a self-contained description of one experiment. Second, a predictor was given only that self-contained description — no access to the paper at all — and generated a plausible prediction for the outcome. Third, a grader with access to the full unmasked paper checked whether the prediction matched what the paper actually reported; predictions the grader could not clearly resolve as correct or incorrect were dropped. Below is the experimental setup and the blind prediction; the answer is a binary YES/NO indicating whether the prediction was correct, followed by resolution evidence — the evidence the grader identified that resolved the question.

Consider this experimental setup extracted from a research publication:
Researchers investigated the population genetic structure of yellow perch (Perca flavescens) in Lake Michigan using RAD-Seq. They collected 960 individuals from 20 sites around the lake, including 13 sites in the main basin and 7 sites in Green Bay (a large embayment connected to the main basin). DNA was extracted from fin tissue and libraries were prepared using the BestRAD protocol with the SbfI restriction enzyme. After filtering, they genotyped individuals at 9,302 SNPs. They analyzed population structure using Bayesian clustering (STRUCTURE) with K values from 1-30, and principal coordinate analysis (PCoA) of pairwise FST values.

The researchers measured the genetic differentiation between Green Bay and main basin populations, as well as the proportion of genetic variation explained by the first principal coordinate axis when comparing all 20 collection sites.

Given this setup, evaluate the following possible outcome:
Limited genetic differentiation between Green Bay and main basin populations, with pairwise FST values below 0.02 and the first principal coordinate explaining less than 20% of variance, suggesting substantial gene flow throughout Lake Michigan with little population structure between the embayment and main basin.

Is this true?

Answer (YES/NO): NO